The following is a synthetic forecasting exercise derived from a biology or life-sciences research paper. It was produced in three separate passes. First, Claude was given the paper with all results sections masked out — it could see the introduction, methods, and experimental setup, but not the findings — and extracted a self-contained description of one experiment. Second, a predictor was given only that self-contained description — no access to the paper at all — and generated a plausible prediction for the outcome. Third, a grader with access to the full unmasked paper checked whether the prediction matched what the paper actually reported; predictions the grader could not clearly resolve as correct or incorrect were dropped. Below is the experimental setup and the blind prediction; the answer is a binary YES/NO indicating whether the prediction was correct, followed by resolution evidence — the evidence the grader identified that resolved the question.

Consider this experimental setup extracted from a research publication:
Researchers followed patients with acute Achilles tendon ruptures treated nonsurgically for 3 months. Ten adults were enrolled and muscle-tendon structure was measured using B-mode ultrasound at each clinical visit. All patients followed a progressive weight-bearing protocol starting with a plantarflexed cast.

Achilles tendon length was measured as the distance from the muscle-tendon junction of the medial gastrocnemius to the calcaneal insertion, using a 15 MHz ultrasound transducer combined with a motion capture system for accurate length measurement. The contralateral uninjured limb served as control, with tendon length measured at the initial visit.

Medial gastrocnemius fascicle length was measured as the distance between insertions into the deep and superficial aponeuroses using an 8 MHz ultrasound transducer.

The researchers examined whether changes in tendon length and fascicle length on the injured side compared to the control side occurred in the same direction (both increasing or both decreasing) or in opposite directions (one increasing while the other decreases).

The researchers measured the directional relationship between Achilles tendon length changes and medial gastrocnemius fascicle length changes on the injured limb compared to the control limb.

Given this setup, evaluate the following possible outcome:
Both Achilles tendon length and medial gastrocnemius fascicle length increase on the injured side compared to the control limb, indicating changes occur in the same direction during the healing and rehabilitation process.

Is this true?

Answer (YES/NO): NO